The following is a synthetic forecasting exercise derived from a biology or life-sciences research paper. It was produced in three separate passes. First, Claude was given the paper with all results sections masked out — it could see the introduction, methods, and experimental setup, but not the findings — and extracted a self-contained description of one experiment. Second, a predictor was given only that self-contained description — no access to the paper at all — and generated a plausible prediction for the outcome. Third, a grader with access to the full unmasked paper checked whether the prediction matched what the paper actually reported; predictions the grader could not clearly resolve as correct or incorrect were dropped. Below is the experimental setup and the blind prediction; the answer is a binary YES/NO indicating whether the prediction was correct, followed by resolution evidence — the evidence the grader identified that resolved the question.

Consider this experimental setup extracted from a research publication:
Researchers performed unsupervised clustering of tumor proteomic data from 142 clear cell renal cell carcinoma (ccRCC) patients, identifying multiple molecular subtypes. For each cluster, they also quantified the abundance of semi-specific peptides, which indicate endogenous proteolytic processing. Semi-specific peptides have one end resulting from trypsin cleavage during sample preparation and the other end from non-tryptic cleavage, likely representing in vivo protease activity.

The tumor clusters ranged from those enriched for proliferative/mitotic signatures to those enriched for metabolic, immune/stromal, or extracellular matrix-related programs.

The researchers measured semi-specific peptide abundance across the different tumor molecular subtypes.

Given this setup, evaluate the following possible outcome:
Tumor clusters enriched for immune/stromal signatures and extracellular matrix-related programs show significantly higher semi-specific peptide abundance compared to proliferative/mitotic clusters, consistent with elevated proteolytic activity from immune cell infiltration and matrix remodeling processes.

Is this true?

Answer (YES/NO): NO